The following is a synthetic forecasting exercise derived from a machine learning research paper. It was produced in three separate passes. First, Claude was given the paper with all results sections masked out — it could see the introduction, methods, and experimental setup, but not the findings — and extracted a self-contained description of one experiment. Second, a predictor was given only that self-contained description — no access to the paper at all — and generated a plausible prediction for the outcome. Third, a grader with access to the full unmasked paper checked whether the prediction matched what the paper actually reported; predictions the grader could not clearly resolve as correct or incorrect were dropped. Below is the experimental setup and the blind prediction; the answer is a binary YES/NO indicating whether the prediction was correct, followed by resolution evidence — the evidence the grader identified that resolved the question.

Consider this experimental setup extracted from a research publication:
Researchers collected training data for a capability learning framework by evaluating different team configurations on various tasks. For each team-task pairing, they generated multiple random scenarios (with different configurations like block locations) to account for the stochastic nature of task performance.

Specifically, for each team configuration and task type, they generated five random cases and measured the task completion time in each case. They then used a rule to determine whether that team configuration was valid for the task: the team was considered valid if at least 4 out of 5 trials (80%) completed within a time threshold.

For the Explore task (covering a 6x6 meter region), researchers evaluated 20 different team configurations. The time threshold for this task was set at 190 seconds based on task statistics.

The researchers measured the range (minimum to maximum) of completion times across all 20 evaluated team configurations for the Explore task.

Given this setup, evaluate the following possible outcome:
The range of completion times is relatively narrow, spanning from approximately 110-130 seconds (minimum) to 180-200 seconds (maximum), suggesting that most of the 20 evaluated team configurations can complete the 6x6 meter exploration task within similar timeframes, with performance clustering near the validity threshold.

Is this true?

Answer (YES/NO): NO